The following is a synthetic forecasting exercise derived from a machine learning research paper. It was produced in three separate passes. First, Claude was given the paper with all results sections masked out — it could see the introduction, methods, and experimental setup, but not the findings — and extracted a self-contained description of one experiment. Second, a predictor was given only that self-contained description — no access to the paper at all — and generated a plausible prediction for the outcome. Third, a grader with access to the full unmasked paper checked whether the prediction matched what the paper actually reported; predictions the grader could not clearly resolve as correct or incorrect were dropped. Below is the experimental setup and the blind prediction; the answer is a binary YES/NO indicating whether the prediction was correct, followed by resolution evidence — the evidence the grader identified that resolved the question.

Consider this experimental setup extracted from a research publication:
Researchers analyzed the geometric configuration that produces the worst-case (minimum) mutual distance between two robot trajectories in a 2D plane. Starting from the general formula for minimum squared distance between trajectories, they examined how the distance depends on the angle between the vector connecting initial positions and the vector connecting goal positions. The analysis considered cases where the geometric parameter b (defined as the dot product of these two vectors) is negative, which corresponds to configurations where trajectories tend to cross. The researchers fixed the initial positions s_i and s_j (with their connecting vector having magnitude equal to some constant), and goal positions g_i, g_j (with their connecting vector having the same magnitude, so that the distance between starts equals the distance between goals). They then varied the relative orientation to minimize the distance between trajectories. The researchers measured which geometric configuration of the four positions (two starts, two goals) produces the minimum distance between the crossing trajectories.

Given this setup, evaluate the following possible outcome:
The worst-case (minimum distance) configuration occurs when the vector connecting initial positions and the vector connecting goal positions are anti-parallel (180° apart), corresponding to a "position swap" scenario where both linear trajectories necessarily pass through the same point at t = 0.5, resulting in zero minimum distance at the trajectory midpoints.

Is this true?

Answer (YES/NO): YES